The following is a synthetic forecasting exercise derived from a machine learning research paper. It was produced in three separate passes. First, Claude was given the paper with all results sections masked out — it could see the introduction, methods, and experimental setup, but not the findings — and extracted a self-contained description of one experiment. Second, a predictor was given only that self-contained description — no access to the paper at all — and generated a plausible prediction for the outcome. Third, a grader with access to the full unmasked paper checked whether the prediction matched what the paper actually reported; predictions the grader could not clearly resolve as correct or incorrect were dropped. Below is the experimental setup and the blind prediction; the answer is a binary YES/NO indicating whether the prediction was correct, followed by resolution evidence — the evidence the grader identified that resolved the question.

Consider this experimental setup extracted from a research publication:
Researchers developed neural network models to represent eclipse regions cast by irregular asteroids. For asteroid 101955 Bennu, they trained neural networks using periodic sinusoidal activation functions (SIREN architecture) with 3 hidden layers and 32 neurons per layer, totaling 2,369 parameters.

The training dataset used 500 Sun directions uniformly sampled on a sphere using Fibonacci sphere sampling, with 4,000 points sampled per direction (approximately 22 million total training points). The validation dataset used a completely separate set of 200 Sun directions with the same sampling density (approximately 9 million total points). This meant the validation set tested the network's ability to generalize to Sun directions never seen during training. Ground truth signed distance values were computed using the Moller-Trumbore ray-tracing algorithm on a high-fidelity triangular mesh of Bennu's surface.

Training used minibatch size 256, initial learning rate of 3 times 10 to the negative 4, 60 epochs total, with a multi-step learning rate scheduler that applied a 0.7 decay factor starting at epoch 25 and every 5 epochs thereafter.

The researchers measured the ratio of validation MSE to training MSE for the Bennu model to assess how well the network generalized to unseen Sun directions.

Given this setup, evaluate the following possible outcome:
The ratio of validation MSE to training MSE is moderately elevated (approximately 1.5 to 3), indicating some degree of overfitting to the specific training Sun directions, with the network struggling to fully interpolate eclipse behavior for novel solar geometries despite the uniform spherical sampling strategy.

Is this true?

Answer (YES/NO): NO